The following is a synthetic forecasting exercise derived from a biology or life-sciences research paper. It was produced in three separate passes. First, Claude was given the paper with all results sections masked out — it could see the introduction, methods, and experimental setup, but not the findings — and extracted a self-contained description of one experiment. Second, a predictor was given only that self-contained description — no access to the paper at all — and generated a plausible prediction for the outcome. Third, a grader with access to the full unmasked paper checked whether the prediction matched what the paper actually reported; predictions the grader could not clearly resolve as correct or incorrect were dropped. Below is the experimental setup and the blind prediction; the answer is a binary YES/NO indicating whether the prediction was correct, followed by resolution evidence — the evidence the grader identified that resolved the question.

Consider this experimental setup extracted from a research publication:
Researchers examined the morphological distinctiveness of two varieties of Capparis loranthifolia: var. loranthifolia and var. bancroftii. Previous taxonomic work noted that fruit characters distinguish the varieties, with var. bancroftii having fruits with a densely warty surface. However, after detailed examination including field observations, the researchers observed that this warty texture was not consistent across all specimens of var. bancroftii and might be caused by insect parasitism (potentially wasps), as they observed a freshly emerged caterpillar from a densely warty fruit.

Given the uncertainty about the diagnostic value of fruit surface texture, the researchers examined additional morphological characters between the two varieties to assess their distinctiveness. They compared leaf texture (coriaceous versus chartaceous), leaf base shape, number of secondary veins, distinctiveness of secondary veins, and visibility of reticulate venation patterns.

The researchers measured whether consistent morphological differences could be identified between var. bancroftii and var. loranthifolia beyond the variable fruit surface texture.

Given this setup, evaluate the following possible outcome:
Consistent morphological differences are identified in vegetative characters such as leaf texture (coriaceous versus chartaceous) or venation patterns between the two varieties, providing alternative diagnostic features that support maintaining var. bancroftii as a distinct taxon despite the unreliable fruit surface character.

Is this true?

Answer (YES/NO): YES